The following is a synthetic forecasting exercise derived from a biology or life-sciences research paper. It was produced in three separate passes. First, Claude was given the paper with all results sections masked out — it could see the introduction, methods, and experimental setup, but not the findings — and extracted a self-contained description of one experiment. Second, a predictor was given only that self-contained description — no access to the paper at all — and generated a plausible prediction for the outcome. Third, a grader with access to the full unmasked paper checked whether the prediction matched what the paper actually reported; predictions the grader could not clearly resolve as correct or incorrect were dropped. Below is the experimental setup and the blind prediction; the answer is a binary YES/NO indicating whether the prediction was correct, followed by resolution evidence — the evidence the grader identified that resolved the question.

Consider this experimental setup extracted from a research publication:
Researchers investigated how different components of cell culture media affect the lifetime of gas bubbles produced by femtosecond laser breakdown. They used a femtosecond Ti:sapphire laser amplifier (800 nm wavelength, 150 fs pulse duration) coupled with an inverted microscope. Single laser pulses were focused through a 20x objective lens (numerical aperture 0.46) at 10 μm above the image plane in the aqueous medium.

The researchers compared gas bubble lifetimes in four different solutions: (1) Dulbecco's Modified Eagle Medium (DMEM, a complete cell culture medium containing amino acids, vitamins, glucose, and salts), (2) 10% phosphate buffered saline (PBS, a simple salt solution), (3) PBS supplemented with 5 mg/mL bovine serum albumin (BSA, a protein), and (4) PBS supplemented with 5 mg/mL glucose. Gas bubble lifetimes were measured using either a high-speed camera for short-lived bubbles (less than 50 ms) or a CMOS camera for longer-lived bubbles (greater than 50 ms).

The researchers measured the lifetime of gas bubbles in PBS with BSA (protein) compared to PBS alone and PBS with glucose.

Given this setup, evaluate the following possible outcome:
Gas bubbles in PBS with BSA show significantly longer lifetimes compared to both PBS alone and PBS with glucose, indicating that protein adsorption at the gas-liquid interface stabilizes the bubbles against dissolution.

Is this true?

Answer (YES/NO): YES